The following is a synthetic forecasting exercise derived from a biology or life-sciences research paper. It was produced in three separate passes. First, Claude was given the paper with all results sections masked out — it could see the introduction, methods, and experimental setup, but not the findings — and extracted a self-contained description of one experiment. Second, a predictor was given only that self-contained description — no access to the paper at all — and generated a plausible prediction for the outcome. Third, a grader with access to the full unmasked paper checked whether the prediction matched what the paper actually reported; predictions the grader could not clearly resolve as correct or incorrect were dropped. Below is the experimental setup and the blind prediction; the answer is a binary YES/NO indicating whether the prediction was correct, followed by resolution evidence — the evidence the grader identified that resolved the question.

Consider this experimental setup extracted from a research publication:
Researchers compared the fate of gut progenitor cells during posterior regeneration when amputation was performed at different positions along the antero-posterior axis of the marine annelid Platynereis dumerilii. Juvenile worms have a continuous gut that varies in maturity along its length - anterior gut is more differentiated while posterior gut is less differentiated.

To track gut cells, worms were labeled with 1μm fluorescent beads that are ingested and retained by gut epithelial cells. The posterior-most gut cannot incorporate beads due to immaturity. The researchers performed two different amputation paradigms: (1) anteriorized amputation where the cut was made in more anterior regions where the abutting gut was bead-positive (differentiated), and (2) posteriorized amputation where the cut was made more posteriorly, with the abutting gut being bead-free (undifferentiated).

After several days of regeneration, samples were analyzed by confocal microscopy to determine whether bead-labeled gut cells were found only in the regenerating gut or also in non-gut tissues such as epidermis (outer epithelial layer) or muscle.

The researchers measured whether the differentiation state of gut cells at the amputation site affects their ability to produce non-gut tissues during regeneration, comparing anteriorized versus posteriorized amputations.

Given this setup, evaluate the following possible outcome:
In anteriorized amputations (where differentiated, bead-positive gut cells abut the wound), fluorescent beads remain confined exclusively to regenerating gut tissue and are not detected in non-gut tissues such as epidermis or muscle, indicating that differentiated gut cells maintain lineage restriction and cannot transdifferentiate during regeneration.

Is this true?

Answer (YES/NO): YES